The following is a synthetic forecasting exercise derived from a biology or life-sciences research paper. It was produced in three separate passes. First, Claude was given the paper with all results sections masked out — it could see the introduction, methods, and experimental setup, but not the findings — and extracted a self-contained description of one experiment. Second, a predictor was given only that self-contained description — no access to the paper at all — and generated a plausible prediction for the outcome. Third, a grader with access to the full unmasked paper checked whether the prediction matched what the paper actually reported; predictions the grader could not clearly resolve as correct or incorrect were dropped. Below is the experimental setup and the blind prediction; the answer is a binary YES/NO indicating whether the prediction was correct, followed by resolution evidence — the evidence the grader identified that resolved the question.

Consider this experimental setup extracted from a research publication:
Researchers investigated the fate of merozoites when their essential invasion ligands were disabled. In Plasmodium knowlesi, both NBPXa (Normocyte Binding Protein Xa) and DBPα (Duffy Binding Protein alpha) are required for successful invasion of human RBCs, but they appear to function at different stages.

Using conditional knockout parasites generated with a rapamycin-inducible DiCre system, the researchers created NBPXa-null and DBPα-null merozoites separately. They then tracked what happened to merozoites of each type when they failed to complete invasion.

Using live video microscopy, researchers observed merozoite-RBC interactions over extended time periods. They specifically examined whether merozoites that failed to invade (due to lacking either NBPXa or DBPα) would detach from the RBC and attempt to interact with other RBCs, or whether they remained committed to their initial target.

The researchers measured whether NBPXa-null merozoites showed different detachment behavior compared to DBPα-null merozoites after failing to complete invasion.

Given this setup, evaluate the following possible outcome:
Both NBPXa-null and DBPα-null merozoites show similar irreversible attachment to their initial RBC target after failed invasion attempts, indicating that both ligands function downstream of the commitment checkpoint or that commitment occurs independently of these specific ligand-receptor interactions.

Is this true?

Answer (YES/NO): NO